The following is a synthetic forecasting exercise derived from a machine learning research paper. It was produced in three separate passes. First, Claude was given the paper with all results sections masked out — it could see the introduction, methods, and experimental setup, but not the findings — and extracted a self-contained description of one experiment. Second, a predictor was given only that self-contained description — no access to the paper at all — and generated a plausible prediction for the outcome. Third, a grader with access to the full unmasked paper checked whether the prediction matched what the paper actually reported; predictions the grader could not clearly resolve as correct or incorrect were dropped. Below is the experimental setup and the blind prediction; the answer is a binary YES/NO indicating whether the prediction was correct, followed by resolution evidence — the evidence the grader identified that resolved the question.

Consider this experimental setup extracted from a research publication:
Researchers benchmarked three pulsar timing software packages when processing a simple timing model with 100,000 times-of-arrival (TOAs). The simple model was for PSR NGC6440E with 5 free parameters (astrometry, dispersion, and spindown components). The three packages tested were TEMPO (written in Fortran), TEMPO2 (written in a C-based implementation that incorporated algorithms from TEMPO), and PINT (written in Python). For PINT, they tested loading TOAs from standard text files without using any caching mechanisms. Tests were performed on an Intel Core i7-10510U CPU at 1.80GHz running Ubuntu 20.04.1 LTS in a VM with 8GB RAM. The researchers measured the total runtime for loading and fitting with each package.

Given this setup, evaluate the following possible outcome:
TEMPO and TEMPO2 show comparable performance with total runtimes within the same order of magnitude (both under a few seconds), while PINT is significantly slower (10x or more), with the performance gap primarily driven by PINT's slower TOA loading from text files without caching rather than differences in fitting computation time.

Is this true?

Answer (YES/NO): NO